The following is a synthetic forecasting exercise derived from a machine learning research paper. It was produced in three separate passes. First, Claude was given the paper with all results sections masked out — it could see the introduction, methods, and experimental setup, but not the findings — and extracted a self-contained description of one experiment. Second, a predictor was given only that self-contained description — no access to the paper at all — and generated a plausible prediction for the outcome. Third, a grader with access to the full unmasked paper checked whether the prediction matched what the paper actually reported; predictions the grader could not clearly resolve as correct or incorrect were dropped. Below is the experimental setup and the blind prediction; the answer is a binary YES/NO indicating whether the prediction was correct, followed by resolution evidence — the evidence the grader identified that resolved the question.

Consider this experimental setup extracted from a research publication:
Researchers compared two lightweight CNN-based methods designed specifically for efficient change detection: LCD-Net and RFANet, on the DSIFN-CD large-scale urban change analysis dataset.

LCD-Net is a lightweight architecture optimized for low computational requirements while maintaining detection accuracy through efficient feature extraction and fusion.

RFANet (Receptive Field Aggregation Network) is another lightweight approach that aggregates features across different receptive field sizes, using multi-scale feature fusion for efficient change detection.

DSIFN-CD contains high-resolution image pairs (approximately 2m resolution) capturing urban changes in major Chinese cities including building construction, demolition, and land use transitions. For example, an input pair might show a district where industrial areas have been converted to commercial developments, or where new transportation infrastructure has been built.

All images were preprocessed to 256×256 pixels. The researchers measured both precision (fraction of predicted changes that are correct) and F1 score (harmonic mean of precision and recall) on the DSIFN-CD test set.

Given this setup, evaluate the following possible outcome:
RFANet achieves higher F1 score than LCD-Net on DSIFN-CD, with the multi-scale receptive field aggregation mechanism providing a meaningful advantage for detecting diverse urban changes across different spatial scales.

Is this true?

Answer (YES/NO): YES